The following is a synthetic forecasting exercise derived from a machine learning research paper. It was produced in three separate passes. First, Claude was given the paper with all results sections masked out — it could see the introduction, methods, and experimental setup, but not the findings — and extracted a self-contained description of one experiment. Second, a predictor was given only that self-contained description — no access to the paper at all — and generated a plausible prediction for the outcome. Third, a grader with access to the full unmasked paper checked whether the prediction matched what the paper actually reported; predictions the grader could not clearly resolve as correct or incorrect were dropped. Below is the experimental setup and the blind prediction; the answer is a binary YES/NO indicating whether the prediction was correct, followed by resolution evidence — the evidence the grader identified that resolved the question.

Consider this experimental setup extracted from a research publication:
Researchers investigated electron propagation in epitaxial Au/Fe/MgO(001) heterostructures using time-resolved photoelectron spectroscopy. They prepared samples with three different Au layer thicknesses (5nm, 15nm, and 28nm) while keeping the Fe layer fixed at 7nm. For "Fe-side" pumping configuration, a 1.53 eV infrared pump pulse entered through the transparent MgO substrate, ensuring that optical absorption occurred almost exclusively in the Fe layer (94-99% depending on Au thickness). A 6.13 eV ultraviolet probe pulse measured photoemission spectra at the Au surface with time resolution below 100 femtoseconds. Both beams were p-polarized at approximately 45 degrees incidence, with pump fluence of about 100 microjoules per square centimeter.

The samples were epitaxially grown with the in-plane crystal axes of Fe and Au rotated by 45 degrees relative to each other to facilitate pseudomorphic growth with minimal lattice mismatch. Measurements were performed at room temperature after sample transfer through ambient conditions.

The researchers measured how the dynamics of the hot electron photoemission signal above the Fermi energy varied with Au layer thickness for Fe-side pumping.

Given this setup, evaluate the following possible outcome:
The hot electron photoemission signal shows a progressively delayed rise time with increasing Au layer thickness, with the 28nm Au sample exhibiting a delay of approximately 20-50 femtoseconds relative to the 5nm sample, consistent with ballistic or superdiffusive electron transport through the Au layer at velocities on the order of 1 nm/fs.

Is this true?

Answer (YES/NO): NO